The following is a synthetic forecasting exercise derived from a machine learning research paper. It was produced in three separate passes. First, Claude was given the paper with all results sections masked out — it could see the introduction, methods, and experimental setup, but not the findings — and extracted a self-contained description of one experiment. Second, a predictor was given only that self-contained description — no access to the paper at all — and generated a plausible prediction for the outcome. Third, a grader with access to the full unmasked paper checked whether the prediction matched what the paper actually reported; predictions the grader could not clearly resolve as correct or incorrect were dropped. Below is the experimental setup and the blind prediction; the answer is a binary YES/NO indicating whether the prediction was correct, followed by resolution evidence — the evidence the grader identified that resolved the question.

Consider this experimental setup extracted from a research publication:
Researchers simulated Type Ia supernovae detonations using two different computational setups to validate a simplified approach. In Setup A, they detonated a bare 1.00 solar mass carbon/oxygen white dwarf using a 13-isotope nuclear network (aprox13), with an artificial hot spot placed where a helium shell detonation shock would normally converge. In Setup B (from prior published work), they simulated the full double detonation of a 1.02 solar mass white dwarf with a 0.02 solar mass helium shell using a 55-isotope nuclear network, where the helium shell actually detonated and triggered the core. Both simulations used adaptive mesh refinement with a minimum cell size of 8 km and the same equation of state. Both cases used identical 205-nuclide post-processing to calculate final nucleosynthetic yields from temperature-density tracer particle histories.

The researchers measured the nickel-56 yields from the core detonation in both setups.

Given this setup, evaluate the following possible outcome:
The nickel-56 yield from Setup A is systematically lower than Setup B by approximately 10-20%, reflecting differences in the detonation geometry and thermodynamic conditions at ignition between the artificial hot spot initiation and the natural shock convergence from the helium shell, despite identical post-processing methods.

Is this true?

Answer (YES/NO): NO